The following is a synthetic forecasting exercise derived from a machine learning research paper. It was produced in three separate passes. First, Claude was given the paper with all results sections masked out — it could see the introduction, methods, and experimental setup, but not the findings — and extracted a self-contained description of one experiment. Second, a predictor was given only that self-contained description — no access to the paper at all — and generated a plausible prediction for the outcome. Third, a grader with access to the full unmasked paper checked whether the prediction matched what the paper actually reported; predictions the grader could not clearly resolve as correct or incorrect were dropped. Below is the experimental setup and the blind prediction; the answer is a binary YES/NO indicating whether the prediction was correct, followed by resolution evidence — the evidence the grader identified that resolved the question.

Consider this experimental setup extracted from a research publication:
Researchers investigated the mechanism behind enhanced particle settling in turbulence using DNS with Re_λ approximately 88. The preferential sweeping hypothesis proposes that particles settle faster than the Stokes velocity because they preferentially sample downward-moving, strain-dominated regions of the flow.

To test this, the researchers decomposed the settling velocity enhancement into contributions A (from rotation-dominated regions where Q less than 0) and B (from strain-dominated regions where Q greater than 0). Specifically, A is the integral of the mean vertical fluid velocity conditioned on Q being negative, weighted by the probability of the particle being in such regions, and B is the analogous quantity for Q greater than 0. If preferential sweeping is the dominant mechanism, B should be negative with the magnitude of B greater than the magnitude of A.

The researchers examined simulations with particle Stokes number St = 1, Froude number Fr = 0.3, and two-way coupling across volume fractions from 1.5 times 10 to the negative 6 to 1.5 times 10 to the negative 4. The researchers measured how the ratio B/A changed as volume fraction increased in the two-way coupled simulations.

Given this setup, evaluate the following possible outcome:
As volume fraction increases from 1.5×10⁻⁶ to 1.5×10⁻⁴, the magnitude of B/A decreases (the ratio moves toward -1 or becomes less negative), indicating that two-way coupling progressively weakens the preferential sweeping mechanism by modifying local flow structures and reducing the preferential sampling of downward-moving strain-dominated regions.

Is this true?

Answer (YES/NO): NO